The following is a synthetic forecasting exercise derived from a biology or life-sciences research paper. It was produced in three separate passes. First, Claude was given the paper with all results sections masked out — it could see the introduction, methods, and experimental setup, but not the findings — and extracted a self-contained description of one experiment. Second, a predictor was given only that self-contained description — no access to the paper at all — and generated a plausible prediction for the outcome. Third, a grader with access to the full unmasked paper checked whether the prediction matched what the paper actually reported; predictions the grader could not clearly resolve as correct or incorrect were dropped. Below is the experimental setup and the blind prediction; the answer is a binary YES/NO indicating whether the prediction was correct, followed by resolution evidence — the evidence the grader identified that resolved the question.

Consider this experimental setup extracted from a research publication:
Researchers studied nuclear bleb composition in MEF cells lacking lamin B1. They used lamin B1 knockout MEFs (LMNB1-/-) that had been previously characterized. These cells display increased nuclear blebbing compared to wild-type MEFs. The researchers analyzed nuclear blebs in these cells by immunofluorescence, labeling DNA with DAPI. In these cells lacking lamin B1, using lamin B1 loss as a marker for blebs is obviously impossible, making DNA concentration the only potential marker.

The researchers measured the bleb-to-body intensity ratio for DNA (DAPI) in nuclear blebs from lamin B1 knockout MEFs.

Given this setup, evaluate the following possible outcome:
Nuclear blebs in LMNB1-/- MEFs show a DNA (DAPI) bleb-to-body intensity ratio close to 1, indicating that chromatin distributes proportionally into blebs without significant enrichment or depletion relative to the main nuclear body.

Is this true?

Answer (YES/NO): NO